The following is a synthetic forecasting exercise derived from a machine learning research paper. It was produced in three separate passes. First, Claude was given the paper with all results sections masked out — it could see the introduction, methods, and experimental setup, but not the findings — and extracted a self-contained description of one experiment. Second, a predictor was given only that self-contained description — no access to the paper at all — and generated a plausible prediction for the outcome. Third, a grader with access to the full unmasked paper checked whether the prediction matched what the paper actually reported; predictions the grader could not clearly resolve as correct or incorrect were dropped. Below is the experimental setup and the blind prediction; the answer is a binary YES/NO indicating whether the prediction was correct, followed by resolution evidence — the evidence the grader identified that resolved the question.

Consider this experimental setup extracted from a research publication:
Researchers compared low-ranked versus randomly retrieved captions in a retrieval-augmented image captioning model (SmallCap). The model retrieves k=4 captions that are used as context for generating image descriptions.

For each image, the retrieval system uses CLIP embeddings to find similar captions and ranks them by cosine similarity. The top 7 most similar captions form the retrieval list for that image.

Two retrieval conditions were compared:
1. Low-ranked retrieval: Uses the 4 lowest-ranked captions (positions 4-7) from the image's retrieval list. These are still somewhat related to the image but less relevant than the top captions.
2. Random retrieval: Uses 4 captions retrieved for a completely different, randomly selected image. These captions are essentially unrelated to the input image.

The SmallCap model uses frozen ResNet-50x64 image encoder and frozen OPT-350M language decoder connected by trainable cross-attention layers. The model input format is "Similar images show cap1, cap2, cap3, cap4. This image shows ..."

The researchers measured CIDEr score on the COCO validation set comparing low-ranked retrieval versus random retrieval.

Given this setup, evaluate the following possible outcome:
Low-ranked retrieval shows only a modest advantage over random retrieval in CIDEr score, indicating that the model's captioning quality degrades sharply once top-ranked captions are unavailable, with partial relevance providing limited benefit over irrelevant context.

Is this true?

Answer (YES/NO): NO